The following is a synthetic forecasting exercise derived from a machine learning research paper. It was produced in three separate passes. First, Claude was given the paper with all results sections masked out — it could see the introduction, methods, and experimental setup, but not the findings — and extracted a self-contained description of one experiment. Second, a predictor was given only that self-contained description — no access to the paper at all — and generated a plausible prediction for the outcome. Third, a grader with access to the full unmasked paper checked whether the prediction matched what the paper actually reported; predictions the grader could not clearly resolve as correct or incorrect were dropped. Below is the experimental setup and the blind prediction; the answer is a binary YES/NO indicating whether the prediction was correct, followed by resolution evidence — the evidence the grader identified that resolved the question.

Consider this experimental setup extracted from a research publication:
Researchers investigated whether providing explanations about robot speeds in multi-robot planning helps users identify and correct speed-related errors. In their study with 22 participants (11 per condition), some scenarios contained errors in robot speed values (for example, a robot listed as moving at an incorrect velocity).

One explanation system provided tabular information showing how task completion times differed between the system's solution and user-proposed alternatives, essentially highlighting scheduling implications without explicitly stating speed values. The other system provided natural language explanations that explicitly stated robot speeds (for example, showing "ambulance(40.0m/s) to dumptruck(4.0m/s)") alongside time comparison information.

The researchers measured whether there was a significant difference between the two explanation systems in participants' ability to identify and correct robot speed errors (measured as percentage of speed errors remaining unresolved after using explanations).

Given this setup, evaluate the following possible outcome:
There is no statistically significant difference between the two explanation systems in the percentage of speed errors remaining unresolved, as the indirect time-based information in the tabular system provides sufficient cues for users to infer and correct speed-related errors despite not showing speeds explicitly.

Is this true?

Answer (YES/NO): YES